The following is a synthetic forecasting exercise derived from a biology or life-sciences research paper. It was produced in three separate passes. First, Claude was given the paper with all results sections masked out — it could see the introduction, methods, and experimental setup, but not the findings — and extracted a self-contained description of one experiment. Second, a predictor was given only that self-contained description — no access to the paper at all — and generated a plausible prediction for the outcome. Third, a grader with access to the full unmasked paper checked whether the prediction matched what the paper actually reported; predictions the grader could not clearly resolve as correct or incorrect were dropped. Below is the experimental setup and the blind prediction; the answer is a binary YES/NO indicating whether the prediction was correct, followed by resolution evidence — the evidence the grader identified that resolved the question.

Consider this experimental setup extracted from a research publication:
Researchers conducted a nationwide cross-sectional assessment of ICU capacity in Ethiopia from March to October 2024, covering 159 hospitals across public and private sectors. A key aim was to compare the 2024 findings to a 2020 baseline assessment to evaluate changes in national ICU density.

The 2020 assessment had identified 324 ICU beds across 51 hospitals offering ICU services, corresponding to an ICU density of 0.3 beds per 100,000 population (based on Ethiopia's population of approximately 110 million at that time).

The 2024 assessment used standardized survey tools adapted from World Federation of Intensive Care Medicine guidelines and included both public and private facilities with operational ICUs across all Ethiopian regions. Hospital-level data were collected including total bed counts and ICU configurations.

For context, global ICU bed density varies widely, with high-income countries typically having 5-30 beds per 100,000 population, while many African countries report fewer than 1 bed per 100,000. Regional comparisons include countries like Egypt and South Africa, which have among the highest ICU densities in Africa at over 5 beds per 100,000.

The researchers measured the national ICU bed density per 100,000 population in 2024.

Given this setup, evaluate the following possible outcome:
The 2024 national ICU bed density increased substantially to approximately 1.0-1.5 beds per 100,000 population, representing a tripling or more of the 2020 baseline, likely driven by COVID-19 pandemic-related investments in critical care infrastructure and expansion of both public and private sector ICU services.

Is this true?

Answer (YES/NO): NO